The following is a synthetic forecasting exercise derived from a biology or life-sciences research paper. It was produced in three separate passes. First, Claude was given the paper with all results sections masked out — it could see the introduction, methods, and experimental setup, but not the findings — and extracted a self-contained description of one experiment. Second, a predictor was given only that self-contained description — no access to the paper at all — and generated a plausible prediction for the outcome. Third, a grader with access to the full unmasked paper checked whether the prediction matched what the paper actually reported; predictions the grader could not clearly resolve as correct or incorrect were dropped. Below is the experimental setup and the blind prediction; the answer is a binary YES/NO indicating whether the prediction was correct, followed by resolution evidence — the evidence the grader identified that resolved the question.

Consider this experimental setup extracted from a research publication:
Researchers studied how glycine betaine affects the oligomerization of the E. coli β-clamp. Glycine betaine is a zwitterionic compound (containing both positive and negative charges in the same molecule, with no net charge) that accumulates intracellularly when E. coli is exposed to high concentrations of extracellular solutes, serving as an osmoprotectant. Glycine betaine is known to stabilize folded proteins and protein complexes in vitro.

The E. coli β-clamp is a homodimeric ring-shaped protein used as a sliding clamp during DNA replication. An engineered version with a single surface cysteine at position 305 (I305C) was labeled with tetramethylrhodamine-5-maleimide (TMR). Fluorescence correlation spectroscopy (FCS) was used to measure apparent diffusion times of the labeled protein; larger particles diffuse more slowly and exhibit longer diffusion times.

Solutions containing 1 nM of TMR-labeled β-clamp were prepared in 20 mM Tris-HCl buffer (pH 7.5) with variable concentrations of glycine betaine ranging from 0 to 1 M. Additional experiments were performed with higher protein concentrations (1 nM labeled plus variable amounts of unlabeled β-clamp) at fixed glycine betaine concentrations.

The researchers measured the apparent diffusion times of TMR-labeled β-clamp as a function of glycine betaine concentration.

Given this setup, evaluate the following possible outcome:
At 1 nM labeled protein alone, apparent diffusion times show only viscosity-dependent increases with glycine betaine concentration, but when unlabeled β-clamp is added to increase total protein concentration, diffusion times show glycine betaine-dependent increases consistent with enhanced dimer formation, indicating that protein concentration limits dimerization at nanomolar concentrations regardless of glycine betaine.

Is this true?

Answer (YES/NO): NO